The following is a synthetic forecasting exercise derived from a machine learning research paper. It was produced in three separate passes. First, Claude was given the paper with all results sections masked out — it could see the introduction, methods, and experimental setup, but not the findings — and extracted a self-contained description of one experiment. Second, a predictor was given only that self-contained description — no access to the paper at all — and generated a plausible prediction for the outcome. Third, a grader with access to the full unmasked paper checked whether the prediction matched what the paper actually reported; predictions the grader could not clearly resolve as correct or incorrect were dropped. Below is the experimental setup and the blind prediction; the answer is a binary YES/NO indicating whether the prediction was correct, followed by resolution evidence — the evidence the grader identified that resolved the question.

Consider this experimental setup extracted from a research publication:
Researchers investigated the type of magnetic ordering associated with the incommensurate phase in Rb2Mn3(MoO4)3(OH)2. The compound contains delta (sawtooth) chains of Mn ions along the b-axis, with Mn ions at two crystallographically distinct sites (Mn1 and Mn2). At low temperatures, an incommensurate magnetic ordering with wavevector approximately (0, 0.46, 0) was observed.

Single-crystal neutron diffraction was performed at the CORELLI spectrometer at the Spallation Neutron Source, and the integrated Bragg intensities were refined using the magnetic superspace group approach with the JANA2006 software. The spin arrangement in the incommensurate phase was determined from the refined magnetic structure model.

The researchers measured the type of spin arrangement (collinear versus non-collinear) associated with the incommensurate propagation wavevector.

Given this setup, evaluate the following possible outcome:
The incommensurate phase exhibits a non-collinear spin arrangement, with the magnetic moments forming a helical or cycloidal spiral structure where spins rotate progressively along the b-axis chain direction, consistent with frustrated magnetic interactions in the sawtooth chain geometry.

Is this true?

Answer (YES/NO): YES